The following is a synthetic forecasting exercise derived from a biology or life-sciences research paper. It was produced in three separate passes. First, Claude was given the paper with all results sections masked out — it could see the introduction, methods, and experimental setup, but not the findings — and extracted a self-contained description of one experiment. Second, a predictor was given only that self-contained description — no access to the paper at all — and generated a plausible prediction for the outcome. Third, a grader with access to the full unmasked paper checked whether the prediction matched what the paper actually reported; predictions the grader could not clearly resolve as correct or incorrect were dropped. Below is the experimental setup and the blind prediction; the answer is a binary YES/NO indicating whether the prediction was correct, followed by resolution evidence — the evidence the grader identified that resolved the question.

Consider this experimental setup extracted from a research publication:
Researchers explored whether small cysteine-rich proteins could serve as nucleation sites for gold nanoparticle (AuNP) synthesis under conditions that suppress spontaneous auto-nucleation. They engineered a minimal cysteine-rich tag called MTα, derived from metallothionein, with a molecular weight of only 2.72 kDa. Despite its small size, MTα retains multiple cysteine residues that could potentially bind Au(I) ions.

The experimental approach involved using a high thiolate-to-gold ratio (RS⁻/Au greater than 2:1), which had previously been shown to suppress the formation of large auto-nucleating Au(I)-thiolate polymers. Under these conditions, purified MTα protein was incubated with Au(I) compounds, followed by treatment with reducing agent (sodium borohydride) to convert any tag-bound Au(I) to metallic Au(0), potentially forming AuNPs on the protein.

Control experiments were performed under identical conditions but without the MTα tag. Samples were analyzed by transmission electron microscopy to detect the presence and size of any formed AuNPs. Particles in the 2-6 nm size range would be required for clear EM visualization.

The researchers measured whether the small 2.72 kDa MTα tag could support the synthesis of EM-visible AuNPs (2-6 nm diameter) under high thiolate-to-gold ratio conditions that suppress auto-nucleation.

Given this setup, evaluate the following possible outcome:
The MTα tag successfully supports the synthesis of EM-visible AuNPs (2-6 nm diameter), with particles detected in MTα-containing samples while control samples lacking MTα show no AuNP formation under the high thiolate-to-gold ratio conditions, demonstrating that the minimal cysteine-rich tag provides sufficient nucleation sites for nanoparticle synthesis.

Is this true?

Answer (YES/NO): YES